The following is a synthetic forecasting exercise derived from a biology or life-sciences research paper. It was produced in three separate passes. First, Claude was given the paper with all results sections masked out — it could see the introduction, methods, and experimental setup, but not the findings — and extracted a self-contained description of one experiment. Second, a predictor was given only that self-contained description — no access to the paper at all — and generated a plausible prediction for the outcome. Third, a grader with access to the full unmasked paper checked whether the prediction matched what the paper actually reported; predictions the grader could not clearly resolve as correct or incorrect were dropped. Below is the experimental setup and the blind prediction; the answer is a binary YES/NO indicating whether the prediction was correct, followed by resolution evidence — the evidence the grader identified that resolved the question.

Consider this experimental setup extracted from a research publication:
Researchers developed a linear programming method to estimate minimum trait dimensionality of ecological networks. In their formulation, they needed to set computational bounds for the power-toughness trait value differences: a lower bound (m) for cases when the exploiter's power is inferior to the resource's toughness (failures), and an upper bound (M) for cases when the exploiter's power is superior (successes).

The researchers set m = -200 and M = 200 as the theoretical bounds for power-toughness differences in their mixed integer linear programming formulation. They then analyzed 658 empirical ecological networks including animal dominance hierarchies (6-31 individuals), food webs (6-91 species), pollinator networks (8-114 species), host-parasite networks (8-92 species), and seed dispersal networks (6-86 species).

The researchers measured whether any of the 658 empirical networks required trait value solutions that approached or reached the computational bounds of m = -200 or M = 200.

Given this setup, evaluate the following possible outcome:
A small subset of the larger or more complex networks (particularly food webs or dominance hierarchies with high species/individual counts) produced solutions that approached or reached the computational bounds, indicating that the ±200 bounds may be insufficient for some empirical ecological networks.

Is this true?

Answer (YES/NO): NO